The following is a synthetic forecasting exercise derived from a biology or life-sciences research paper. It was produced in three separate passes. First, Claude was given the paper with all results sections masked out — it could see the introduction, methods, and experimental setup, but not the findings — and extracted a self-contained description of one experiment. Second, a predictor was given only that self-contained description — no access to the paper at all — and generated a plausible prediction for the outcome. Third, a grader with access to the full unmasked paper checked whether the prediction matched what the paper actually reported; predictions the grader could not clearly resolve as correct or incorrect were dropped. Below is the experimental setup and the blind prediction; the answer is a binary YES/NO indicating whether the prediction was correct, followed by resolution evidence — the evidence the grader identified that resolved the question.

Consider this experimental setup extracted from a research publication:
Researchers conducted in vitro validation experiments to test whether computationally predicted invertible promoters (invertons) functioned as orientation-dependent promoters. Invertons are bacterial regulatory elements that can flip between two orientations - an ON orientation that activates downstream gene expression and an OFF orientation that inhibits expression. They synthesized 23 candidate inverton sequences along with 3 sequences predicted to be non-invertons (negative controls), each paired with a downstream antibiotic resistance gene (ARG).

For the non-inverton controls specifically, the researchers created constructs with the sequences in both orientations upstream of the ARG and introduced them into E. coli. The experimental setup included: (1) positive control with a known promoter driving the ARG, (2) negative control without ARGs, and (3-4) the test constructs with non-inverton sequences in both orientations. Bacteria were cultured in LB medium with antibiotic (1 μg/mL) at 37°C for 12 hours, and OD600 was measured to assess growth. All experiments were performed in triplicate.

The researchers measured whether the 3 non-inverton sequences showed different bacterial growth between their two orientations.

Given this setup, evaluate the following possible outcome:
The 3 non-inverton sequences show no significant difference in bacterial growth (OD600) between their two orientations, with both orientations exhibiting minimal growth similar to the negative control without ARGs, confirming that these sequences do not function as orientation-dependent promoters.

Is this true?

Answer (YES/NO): NO